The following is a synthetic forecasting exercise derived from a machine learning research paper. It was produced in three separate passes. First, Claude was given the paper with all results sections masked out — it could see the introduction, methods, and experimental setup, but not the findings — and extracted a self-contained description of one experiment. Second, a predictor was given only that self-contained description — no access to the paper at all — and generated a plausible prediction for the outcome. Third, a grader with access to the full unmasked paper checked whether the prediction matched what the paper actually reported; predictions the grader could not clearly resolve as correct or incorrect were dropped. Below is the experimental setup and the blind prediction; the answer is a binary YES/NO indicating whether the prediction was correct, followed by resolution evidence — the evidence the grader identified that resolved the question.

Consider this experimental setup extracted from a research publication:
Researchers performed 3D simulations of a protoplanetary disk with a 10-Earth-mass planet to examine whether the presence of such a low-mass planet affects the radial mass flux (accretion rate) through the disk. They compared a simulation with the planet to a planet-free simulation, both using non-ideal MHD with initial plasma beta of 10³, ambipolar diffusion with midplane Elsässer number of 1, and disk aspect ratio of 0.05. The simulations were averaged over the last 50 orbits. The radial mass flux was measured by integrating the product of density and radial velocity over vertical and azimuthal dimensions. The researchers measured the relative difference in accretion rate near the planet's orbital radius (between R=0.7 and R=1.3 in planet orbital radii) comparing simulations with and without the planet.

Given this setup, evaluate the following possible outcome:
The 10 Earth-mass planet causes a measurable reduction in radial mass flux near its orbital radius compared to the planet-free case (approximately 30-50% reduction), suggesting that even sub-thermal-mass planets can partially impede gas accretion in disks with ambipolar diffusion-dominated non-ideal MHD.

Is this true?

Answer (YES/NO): NO